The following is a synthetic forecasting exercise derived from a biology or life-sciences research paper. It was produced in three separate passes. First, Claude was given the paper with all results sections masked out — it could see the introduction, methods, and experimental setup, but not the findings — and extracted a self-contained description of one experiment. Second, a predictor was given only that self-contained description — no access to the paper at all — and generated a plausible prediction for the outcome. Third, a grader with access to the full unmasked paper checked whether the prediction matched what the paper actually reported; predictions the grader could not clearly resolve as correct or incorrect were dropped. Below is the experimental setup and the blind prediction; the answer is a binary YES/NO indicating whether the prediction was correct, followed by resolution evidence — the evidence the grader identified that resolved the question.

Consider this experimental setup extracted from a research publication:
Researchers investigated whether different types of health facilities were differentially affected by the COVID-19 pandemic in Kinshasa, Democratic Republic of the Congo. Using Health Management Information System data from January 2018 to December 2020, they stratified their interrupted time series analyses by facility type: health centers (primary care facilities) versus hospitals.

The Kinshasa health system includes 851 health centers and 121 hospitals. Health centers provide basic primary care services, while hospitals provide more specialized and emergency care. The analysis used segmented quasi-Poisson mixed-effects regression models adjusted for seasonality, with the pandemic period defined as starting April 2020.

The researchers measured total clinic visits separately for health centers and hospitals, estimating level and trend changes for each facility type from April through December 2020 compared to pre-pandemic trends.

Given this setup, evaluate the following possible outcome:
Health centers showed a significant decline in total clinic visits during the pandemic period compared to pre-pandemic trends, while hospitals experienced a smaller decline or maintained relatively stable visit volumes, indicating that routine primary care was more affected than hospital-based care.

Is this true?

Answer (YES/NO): NO